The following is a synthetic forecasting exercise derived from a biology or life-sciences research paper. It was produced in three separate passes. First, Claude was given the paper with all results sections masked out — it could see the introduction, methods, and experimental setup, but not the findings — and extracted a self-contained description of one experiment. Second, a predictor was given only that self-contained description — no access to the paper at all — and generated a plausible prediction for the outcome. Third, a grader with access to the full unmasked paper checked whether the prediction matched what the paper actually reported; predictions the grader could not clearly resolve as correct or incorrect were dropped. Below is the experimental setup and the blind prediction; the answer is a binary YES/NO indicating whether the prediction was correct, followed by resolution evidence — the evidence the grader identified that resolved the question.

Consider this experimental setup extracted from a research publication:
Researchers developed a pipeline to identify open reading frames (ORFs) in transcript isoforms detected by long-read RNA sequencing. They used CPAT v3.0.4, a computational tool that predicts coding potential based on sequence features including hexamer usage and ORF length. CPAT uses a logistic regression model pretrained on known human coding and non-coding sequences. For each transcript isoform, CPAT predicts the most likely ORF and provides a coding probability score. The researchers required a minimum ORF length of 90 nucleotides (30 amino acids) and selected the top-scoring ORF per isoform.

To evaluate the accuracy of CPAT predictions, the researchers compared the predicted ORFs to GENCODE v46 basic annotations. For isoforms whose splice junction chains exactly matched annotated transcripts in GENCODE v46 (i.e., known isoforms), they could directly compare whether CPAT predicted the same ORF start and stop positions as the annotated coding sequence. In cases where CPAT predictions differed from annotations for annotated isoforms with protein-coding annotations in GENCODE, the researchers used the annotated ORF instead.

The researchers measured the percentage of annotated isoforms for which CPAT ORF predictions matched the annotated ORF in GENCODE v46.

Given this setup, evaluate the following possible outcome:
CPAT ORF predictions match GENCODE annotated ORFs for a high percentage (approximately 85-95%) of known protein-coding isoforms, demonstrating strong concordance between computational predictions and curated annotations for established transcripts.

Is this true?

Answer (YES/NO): YES